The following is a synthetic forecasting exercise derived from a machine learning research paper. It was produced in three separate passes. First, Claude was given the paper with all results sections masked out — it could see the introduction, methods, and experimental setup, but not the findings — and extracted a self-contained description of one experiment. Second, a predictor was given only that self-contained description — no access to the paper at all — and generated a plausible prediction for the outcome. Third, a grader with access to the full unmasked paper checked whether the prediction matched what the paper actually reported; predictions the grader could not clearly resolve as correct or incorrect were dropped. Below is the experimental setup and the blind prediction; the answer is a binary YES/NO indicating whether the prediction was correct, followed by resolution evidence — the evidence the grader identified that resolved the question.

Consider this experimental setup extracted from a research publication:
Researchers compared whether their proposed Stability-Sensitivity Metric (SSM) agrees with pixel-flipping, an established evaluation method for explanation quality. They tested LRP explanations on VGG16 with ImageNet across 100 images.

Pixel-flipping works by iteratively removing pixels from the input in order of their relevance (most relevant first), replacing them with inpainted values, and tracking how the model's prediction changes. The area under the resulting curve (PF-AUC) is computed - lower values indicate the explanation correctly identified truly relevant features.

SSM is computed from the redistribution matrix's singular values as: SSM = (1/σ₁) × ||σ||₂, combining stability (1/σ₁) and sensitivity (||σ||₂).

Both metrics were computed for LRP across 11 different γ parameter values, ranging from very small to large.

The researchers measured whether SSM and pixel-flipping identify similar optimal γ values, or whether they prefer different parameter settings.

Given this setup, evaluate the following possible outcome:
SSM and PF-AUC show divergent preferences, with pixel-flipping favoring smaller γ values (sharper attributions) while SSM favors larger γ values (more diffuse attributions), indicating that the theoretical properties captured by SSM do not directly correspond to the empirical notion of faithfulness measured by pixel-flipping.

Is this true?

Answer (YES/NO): NO